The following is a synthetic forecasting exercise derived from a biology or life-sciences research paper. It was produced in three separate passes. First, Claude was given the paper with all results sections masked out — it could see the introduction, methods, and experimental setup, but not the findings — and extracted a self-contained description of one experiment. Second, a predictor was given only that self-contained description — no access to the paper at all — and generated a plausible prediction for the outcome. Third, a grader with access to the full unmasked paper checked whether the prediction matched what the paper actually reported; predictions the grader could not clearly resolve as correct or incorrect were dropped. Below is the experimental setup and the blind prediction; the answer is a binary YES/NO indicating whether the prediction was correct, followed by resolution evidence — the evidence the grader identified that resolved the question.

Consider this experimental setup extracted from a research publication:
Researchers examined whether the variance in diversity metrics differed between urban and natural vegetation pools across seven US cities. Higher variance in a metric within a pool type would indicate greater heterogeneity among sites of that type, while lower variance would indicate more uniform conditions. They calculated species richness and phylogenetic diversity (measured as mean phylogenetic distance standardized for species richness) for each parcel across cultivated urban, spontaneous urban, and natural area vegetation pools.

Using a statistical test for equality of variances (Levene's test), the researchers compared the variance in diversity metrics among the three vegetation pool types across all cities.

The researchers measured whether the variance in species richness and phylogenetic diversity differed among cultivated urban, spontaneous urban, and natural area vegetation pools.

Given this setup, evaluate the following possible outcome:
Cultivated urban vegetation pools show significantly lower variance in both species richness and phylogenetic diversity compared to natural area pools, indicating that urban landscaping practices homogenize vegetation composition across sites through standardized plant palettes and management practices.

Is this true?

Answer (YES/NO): NO